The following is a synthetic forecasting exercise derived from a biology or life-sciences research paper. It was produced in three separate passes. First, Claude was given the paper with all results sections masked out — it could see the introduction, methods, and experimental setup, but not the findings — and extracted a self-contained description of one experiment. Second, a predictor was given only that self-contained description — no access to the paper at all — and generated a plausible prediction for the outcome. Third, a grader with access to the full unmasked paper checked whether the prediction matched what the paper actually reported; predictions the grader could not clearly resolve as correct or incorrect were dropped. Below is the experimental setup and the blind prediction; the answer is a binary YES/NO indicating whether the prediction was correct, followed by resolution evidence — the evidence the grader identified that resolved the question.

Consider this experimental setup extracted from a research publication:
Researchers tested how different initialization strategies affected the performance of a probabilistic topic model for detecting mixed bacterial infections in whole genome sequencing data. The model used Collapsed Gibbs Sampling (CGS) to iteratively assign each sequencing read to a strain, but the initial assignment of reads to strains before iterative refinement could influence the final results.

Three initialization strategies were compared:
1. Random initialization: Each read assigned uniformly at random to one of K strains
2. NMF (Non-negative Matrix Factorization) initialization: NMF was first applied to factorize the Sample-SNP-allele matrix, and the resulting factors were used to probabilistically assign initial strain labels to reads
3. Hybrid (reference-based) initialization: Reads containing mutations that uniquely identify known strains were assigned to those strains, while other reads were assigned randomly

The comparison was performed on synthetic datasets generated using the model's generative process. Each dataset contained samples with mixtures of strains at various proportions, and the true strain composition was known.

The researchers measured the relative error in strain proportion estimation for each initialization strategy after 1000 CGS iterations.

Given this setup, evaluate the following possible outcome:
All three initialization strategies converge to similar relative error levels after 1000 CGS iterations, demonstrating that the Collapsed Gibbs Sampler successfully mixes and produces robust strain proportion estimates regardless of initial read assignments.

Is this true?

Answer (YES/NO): NO